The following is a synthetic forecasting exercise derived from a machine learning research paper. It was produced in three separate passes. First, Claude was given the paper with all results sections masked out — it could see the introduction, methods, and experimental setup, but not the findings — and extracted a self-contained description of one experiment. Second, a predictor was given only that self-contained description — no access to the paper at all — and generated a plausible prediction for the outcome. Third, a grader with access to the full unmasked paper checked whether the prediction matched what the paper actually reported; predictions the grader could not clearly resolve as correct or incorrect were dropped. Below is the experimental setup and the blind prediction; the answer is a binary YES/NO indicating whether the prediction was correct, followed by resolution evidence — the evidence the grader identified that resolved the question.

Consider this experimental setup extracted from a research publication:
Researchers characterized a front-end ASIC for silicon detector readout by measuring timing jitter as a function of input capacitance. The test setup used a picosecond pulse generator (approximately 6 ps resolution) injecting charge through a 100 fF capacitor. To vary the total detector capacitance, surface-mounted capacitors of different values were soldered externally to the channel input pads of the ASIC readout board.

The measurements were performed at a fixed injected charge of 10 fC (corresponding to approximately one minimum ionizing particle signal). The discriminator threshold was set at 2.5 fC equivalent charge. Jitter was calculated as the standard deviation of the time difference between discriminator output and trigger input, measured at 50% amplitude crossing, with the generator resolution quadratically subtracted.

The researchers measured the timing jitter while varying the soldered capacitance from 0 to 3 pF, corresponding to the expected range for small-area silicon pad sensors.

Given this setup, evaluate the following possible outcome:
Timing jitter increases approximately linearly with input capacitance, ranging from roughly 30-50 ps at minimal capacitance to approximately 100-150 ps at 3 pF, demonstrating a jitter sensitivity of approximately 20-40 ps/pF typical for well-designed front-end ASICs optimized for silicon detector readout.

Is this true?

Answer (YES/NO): NO